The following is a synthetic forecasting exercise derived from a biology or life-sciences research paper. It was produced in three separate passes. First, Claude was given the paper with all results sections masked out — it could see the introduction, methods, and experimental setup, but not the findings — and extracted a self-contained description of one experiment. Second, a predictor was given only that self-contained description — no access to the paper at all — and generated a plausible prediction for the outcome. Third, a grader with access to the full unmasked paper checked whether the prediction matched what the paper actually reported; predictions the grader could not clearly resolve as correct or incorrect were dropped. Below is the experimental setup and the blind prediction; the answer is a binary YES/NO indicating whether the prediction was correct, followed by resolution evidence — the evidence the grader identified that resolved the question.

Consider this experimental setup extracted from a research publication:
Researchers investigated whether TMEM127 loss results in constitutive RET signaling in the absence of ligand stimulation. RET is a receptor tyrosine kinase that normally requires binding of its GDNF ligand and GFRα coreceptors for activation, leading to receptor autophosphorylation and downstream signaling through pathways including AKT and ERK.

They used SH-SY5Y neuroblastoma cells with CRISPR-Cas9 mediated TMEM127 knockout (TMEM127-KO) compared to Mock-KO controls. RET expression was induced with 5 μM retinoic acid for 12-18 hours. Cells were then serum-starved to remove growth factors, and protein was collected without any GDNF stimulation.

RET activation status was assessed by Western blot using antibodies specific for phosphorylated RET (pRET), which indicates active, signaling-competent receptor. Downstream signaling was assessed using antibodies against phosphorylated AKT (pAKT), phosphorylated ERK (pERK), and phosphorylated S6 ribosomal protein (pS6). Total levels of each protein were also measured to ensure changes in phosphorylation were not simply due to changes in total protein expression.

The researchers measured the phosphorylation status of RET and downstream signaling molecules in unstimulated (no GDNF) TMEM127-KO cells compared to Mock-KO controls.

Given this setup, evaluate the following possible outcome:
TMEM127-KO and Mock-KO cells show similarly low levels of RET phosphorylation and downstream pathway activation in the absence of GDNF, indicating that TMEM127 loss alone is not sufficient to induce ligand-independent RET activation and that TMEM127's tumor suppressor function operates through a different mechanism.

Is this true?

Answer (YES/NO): NO